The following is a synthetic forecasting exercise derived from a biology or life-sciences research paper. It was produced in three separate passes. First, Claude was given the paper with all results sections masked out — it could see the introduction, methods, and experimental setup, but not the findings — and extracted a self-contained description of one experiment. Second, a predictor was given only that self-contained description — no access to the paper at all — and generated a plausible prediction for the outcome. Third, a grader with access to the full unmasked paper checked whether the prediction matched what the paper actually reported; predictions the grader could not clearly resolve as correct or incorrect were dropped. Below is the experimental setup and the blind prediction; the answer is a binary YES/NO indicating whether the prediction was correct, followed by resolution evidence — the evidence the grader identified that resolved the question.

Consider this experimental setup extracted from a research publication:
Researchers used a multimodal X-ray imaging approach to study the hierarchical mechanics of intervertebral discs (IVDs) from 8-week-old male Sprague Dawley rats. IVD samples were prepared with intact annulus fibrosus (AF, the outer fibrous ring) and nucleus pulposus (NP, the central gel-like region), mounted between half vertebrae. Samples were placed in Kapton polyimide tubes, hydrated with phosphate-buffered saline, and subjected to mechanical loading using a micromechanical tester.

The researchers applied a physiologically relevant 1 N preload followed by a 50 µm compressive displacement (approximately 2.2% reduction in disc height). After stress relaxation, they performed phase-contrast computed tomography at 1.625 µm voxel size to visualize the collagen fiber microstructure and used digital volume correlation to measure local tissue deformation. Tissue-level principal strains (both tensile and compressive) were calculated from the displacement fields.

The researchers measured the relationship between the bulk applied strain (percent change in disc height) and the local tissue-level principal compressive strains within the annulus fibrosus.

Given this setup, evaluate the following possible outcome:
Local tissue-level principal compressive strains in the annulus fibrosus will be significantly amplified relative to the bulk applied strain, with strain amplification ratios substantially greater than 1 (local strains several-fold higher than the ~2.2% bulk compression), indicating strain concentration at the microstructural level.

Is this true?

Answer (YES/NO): YES